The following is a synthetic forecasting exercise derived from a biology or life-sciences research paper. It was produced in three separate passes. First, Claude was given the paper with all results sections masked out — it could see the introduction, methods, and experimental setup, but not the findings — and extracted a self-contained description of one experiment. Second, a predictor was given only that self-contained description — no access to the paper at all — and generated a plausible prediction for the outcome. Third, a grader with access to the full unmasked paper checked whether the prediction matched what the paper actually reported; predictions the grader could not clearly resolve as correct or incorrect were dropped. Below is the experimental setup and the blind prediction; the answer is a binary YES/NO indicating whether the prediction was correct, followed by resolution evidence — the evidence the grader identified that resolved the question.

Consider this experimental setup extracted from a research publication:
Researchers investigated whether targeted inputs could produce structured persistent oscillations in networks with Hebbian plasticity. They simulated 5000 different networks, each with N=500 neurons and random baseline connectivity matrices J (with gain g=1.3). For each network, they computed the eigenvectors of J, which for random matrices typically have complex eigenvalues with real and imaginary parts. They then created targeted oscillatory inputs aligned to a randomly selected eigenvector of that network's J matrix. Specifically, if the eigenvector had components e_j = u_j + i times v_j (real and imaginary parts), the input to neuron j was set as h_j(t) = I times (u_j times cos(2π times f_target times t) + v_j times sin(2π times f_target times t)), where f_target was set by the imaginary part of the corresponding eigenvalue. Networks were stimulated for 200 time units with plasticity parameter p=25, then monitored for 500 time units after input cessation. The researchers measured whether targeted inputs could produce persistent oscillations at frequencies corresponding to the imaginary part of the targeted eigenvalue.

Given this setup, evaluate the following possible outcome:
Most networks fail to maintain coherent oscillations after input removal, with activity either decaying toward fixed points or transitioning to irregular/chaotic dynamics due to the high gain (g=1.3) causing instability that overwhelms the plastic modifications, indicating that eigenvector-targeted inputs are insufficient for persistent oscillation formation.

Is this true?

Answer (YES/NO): NO